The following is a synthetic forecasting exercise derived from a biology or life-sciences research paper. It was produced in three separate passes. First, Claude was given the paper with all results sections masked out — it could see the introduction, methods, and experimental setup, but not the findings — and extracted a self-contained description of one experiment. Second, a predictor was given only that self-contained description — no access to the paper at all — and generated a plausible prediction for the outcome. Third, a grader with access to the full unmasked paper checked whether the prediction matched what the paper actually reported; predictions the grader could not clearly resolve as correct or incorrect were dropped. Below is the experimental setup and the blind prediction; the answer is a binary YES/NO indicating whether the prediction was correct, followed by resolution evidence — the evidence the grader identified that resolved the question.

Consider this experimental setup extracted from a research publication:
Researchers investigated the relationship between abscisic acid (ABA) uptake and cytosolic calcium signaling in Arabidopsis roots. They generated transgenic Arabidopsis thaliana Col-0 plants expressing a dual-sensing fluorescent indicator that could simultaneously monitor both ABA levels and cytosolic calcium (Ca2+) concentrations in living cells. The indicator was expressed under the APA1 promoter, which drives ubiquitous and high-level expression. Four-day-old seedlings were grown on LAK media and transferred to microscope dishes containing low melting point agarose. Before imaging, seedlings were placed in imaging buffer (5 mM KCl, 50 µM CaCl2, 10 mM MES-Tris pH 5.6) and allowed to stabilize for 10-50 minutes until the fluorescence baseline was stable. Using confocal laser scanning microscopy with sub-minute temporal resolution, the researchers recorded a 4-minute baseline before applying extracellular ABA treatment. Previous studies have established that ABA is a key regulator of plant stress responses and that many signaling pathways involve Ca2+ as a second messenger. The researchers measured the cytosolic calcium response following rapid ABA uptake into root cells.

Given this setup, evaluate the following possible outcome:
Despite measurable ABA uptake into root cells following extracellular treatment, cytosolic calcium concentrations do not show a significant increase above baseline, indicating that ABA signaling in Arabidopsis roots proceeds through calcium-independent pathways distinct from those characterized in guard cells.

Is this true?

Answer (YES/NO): YES